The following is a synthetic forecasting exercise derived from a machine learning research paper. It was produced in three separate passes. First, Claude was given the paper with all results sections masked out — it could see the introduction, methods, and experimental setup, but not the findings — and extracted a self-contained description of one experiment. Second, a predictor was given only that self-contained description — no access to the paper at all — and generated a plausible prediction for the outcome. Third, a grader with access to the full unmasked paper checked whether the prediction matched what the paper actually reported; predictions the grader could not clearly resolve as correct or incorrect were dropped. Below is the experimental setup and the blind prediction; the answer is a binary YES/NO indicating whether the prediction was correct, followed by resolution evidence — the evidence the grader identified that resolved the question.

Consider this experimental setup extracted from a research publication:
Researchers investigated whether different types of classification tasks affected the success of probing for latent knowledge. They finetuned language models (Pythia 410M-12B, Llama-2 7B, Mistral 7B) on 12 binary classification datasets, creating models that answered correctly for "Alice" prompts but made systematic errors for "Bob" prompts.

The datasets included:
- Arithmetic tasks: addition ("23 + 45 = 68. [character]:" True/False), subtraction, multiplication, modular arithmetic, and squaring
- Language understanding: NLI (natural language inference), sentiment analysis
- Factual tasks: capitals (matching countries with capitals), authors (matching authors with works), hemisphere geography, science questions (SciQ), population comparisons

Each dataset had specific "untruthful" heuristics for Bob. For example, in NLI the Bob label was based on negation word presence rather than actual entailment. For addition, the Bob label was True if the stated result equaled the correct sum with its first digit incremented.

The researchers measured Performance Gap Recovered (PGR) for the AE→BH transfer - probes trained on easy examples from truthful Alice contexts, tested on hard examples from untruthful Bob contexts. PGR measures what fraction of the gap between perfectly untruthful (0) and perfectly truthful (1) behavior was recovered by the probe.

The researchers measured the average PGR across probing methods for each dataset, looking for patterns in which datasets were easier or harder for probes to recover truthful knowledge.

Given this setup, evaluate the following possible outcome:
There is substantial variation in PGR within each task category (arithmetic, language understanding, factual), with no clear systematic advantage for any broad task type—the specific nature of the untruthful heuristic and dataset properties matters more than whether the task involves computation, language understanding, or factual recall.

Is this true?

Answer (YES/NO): YES